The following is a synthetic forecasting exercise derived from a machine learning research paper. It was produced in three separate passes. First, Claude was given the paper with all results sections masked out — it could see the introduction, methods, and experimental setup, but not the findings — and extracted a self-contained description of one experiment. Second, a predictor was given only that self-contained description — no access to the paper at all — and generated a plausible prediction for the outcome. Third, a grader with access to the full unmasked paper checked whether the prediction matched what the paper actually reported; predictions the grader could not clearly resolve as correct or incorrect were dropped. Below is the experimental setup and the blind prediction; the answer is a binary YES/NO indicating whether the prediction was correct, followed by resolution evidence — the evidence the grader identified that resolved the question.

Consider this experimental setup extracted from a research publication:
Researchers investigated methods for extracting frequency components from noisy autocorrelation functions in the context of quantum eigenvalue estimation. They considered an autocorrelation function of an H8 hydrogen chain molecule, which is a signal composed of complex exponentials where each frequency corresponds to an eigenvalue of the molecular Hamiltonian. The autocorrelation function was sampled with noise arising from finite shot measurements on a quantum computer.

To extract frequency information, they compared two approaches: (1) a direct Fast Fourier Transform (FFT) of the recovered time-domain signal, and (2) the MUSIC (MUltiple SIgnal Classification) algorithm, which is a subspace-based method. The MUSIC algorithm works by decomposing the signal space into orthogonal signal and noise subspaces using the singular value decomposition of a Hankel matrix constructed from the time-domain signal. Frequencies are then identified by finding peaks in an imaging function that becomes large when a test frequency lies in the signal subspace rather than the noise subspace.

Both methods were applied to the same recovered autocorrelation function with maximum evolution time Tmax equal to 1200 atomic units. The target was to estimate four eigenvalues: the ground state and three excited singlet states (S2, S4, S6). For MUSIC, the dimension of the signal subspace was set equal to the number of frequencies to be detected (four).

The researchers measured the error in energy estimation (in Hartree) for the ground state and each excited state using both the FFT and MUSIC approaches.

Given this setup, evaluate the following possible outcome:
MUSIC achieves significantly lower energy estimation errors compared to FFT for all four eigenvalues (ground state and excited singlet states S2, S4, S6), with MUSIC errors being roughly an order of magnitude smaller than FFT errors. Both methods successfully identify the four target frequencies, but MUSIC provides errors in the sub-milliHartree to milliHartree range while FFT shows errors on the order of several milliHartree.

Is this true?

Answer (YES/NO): NO